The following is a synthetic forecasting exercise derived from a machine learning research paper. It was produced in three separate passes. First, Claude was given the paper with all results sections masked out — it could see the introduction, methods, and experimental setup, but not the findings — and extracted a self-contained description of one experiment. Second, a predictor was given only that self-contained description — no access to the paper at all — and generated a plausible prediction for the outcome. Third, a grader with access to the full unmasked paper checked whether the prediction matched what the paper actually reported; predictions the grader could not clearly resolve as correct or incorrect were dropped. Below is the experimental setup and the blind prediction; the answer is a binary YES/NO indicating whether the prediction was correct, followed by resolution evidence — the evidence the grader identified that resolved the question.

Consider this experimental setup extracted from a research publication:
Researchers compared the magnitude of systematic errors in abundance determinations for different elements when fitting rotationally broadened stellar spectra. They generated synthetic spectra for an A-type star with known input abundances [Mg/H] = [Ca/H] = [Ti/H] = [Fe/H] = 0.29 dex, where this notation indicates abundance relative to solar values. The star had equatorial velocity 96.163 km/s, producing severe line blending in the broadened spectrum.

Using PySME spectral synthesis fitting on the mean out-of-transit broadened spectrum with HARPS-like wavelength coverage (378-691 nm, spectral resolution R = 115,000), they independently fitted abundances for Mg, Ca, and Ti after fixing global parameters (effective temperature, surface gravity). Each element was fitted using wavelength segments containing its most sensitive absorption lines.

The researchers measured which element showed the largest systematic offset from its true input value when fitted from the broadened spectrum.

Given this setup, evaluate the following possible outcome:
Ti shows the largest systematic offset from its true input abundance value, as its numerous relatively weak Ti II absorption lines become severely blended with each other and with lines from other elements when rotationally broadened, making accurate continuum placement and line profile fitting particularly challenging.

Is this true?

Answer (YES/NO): YES